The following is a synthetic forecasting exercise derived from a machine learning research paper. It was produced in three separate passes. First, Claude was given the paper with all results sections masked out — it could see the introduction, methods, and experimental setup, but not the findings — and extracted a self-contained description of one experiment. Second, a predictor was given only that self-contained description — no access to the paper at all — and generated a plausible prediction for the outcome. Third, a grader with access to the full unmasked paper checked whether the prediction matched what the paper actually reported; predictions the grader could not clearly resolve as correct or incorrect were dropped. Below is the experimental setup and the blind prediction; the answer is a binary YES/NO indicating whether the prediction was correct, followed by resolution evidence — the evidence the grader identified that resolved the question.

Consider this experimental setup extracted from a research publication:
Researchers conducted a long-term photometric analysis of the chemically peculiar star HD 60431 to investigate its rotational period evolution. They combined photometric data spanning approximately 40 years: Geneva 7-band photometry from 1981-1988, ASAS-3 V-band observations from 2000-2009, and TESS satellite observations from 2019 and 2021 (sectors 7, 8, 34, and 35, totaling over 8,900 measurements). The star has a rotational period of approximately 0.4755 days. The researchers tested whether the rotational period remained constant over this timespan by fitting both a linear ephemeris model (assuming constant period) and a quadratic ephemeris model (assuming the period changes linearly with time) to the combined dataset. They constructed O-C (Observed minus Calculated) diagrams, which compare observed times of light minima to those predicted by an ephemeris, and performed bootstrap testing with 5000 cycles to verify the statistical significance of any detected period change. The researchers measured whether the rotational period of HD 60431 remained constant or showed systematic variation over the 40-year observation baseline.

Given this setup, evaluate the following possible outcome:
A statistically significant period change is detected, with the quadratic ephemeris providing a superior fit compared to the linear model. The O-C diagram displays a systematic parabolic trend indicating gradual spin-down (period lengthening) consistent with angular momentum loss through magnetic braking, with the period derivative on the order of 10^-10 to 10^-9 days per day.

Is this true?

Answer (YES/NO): NO